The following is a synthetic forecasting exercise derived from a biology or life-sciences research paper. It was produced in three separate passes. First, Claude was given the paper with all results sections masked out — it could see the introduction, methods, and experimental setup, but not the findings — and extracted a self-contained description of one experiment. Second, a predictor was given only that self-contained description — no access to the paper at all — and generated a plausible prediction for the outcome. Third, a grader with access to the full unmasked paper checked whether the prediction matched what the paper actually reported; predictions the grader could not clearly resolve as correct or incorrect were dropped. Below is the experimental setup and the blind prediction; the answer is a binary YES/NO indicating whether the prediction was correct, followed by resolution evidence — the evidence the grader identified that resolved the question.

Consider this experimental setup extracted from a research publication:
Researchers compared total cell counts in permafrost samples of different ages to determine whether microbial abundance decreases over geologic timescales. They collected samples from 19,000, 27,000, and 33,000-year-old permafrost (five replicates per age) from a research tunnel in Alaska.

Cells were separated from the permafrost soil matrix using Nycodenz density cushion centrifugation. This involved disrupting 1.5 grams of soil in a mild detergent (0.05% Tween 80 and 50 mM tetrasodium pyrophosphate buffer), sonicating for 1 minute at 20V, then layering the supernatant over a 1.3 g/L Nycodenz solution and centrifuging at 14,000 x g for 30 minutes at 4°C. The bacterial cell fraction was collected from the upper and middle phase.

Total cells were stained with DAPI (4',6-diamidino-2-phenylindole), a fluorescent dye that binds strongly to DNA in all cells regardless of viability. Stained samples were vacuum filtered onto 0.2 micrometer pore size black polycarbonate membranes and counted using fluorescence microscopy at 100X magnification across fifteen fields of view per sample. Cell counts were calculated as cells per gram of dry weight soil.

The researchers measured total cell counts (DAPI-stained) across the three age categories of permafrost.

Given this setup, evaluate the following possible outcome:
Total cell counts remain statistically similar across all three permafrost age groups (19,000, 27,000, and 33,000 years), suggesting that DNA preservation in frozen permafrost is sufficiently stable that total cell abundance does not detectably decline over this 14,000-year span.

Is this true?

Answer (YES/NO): NO